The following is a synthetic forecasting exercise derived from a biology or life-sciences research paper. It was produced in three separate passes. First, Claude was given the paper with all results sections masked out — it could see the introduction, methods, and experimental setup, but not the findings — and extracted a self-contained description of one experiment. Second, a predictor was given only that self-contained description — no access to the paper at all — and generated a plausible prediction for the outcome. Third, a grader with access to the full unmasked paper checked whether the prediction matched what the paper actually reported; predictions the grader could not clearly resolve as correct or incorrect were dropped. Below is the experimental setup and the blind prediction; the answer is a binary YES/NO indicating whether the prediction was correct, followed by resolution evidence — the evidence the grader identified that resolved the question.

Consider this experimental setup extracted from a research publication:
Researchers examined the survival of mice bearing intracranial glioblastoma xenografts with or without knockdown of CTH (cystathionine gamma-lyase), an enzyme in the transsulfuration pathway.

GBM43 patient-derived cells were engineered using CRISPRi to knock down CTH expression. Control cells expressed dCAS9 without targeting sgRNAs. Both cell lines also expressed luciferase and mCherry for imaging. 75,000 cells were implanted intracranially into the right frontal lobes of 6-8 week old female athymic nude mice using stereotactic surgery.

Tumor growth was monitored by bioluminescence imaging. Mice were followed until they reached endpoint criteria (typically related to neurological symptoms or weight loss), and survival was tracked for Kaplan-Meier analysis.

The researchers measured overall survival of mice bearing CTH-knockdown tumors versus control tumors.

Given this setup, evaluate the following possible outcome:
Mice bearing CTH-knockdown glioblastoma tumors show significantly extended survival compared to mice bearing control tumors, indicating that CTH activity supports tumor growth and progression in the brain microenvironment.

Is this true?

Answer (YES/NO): NO